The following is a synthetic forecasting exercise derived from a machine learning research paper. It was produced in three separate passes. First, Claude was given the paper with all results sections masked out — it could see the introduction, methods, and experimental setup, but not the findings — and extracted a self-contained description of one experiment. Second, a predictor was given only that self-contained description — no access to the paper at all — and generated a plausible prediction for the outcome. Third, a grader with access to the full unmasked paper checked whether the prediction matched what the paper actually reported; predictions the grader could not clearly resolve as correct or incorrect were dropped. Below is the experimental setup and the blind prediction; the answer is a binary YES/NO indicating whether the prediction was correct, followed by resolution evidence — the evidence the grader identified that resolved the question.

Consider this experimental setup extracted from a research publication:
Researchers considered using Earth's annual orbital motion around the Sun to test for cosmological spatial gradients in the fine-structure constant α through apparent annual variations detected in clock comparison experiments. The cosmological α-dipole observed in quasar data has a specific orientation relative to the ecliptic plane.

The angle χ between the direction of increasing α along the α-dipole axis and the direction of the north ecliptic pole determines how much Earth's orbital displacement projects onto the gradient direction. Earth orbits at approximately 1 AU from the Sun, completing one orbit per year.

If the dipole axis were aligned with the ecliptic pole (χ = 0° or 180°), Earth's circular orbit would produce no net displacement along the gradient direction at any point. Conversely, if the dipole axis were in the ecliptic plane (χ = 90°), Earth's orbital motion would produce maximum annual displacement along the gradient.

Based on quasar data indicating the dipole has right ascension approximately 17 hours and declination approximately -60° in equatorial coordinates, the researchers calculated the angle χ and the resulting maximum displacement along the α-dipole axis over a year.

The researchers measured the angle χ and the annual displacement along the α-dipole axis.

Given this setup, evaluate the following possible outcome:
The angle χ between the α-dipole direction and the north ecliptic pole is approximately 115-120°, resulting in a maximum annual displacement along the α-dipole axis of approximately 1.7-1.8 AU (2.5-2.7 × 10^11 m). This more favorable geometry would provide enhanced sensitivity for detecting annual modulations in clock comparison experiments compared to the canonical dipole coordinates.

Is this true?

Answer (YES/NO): NO